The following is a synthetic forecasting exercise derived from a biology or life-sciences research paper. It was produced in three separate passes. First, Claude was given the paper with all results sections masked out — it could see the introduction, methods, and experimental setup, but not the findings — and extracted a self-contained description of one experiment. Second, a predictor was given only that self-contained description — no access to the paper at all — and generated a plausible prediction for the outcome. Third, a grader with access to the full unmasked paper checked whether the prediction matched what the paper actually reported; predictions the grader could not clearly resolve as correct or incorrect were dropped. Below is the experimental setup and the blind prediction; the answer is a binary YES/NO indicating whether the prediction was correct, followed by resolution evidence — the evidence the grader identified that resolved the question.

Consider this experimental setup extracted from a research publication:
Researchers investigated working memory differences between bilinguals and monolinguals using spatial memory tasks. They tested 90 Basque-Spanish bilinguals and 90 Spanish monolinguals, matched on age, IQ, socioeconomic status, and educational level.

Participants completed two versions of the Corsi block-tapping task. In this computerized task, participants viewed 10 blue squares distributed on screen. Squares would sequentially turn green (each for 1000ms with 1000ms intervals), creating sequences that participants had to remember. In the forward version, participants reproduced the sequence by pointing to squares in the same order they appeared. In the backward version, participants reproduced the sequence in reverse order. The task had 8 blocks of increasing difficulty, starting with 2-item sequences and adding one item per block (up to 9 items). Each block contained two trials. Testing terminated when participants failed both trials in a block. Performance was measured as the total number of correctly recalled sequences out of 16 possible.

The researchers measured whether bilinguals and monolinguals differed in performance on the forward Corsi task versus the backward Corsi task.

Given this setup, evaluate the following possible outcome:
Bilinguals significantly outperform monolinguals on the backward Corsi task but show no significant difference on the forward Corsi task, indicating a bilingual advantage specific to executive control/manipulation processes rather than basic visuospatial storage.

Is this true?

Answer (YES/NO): YES